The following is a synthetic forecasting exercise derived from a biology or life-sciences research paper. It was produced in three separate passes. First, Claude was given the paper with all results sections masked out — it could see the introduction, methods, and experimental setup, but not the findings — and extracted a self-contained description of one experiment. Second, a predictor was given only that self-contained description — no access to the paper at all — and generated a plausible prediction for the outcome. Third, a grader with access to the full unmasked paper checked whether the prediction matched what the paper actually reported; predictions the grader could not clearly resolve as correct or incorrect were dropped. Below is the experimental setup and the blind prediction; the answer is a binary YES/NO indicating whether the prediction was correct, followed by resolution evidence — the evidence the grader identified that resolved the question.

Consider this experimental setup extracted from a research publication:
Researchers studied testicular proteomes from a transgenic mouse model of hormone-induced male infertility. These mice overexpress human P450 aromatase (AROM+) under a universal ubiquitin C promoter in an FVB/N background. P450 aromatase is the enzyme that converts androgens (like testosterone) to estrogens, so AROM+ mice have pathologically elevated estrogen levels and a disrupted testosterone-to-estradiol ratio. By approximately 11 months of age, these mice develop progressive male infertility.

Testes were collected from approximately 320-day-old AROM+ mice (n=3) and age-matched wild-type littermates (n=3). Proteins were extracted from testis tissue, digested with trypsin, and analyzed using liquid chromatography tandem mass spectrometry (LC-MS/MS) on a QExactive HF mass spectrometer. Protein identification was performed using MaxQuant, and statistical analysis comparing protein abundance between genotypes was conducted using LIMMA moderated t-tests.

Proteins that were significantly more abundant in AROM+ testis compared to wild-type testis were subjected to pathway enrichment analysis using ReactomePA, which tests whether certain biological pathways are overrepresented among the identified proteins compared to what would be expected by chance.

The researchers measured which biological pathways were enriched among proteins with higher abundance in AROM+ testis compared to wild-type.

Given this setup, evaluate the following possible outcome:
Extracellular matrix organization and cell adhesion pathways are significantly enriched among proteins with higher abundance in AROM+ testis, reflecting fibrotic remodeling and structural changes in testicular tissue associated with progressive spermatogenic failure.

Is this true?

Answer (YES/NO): NO